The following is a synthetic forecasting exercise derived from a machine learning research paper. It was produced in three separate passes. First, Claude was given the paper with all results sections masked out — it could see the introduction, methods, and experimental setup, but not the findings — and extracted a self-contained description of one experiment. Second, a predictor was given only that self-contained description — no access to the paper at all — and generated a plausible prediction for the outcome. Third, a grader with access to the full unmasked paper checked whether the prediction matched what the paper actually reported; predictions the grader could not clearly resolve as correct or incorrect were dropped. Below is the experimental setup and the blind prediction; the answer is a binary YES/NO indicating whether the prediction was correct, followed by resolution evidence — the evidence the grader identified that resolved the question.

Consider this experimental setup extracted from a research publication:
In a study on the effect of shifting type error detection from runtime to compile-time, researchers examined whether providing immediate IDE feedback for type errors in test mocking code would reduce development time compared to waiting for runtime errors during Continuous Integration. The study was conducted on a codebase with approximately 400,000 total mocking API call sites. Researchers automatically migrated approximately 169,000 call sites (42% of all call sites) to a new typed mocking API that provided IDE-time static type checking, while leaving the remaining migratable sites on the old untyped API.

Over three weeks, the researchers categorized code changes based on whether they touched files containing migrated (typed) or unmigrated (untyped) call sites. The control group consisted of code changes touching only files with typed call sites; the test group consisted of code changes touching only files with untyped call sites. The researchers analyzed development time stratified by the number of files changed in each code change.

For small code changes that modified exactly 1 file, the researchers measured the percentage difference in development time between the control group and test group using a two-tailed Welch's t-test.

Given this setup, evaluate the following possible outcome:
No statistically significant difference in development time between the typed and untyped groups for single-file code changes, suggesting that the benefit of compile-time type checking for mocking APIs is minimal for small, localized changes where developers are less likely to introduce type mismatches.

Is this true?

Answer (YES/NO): NO